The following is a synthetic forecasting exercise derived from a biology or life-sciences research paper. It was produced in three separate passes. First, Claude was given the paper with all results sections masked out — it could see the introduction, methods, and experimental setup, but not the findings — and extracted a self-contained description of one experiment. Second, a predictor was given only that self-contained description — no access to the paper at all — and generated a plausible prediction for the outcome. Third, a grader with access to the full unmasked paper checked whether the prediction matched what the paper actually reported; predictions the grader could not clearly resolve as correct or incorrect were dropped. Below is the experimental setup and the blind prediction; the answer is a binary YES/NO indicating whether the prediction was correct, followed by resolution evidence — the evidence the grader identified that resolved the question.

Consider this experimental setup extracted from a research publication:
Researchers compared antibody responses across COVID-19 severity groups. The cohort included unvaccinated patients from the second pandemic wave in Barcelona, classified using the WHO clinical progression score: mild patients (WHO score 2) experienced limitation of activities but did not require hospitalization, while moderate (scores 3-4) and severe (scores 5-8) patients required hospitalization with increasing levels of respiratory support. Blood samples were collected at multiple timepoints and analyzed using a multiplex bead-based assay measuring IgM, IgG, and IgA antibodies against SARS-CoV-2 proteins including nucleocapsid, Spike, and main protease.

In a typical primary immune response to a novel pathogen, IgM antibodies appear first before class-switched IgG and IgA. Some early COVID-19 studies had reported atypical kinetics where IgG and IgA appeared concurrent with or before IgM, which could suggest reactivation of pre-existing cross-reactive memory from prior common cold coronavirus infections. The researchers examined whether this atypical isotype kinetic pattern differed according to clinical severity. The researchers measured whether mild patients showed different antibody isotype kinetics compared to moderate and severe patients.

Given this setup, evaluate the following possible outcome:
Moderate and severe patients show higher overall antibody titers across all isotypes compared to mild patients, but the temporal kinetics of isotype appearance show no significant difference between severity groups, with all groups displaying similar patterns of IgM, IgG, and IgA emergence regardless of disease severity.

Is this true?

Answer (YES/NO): NO